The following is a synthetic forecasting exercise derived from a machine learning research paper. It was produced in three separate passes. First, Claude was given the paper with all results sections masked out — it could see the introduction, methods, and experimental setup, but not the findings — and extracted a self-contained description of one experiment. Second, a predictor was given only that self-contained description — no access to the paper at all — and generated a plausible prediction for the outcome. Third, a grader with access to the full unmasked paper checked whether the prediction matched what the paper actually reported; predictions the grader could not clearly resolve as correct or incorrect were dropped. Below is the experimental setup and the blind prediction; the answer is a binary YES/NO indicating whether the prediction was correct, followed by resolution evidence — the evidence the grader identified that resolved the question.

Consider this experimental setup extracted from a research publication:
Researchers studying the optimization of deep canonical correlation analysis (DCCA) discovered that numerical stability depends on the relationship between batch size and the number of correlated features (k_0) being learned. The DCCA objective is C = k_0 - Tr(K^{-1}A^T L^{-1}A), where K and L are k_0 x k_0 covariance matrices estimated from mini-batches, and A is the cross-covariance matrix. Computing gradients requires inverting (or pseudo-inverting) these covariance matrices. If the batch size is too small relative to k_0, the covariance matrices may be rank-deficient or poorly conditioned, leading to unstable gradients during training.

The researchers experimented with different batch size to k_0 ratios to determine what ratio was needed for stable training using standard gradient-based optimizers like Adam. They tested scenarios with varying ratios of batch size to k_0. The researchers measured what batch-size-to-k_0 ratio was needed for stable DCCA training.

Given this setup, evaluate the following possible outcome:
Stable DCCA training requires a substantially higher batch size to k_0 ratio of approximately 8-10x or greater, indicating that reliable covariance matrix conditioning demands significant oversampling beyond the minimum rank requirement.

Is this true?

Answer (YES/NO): YES